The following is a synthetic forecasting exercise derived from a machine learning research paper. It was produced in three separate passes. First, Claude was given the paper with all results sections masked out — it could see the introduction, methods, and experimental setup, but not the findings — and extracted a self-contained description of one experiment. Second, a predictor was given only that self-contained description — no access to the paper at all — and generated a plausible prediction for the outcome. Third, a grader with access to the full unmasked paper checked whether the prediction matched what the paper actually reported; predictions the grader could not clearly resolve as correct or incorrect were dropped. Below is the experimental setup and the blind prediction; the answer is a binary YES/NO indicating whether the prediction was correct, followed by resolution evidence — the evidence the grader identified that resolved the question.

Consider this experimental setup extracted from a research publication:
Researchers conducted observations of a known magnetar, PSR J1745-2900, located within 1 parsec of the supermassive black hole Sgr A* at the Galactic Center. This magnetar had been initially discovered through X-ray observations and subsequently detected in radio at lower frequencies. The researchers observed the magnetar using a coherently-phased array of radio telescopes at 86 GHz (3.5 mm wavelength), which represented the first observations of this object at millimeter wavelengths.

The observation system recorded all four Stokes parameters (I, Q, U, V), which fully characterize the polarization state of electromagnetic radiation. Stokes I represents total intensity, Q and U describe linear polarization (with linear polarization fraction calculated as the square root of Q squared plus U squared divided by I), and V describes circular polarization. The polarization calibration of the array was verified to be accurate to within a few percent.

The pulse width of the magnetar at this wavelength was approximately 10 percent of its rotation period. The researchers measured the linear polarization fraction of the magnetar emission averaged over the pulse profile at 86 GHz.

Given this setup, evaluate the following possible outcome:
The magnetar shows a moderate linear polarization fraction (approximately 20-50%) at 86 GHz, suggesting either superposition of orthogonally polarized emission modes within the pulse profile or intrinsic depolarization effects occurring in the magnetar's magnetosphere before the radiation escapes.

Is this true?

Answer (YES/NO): NO